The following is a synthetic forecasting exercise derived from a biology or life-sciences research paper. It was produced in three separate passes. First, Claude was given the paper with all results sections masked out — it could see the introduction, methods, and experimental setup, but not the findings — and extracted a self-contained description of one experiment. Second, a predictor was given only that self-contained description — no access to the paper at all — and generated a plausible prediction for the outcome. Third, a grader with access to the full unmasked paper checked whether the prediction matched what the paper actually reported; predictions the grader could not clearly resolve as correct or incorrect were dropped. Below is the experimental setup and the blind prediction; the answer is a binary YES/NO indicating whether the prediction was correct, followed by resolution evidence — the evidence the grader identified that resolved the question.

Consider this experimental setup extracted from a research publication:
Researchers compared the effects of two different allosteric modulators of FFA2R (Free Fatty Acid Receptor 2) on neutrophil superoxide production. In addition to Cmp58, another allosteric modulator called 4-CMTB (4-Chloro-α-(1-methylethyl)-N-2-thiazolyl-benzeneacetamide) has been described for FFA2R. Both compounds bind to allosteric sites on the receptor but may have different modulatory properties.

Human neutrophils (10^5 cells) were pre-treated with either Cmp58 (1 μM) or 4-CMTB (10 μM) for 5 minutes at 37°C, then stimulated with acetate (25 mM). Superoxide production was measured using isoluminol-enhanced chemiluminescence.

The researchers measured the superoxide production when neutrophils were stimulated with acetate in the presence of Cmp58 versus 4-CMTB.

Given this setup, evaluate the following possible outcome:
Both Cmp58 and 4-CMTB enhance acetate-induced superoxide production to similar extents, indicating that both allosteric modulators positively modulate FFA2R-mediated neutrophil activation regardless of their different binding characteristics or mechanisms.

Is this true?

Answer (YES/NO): NO